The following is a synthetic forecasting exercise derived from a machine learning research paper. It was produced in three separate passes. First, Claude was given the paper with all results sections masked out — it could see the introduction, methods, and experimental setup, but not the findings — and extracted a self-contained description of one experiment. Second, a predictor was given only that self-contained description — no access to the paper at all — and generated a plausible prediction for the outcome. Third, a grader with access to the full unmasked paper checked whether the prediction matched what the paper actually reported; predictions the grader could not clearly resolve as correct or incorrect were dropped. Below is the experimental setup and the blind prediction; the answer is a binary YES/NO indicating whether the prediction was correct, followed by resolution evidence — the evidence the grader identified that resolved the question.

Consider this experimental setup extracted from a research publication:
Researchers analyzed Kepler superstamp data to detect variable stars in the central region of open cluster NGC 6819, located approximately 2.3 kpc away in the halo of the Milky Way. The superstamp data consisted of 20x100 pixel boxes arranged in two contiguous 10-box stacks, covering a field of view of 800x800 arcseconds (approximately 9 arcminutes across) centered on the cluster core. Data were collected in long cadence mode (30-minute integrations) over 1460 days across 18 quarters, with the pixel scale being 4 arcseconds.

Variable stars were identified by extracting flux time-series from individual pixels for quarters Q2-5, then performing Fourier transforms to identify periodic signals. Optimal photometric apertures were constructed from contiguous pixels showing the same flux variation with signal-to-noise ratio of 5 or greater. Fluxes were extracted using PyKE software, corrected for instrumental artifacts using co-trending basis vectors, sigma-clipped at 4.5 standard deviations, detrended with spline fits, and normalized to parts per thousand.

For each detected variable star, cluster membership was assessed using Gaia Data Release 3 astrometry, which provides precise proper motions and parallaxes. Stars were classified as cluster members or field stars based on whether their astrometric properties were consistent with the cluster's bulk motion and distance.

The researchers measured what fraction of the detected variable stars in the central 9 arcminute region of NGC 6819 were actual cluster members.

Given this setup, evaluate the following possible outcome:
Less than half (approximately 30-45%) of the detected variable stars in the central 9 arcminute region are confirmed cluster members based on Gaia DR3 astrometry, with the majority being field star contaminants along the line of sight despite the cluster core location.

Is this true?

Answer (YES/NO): YES